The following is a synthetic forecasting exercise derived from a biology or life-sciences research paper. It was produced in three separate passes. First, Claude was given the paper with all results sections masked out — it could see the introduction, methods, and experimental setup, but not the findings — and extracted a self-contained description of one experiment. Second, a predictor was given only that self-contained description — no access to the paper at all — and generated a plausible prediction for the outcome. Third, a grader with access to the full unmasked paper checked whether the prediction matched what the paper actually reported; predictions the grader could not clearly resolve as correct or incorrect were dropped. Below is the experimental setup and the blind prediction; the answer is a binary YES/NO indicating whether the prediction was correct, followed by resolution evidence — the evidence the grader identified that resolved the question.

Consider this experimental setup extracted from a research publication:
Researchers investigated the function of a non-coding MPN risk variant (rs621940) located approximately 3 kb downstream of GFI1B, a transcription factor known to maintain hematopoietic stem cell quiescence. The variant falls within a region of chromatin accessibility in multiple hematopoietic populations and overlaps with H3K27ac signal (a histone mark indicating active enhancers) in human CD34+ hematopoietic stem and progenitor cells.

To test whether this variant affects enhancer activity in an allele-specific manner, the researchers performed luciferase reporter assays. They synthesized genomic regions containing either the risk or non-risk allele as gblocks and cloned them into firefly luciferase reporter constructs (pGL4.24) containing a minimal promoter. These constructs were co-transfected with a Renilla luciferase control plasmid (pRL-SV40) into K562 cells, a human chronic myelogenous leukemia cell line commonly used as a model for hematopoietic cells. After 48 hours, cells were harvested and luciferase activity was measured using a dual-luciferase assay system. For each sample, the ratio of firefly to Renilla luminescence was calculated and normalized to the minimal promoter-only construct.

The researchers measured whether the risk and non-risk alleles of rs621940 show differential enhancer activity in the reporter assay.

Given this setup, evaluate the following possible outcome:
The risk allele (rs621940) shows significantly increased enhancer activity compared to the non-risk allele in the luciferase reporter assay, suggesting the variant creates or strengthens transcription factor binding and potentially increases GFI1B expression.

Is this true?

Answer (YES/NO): NO